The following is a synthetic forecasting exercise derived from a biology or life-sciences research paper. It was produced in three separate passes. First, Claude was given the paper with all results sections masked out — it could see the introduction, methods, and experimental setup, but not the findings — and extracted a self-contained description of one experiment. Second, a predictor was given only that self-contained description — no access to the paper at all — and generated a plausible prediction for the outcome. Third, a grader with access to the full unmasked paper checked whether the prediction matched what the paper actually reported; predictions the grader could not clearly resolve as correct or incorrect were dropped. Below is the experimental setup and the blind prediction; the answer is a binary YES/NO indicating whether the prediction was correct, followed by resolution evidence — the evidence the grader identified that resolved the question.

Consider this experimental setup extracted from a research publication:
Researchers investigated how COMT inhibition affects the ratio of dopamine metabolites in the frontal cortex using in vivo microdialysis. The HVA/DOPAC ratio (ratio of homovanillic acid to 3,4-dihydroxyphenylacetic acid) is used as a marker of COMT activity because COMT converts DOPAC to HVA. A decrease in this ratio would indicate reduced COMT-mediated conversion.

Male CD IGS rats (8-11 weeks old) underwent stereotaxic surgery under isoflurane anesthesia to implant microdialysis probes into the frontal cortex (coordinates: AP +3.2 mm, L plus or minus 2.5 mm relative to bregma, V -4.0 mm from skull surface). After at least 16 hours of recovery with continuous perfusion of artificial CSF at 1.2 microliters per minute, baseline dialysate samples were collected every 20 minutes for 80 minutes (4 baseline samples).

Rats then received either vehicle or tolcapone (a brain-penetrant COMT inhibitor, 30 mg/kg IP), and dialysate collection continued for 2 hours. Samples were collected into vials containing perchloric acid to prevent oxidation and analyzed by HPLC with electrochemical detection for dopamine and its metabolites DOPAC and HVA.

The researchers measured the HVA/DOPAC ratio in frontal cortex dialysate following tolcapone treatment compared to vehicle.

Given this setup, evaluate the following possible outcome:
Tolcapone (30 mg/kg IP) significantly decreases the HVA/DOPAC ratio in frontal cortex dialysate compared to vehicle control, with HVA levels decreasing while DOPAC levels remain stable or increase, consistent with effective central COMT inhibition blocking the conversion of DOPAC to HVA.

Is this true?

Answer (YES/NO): YES